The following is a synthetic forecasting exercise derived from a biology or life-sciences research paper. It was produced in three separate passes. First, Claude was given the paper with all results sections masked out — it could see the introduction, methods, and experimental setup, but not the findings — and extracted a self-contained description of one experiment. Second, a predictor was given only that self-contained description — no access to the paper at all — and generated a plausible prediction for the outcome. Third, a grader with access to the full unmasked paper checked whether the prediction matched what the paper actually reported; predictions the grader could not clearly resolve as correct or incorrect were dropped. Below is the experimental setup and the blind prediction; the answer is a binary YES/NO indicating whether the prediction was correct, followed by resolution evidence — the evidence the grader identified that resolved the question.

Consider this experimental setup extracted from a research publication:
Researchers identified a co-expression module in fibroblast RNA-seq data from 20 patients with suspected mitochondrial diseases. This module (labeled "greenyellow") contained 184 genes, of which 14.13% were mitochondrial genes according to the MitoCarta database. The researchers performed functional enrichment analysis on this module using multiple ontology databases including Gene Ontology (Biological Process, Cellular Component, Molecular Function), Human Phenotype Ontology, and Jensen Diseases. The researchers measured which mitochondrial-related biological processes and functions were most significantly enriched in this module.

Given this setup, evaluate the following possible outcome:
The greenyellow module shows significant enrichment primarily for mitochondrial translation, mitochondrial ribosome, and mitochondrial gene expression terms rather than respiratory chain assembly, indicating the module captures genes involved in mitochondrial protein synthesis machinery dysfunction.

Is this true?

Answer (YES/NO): NO